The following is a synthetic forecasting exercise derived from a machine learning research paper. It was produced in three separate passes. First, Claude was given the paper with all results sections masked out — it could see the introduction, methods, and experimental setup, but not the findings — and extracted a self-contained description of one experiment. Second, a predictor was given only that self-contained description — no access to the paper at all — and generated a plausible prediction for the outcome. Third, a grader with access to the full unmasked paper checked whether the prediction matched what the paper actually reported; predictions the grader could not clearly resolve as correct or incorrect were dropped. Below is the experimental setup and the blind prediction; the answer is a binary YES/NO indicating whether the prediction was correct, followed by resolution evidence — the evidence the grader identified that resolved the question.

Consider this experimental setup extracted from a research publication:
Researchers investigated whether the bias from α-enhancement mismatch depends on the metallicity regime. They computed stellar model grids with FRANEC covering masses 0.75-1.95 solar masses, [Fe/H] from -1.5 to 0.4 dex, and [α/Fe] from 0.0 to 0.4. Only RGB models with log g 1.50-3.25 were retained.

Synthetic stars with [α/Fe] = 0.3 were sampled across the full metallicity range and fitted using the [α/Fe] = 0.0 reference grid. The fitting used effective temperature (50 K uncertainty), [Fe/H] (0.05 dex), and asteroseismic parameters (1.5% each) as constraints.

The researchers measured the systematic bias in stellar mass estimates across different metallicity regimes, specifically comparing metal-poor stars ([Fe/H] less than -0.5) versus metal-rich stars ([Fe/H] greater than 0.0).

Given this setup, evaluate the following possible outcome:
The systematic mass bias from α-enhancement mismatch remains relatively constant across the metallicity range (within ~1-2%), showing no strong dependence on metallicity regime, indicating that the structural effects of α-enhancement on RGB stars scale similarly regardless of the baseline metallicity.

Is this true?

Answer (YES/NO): YES